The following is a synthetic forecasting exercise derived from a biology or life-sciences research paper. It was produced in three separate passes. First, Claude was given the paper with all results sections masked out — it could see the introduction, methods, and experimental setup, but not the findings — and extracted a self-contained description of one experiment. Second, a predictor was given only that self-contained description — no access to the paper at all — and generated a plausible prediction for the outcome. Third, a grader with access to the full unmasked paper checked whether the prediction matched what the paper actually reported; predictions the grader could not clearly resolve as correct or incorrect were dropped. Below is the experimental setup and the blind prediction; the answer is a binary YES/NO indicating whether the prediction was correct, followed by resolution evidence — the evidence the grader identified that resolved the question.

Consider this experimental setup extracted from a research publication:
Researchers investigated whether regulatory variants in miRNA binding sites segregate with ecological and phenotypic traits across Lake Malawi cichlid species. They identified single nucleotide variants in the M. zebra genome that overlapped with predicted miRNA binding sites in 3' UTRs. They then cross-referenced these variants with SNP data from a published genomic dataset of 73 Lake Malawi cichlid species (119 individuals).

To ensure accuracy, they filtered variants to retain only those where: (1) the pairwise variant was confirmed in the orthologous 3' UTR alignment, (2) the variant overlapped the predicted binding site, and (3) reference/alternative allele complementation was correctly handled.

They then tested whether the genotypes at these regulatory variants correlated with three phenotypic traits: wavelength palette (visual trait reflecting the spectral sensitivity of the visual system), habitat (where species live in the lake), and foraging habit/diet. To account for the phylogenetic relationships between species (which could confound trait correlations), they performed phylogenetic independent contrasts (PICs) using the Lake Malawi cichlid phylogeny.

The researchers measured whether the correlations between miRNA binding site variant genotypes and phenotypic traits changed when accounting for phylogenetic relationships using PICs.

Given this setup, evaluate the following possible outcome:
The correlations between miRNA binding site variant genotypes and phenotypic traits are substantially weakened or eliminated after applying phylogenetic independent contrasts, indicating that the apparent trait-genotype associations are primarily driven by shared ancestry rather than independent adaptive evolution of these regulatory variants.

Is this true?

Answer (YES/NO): NO